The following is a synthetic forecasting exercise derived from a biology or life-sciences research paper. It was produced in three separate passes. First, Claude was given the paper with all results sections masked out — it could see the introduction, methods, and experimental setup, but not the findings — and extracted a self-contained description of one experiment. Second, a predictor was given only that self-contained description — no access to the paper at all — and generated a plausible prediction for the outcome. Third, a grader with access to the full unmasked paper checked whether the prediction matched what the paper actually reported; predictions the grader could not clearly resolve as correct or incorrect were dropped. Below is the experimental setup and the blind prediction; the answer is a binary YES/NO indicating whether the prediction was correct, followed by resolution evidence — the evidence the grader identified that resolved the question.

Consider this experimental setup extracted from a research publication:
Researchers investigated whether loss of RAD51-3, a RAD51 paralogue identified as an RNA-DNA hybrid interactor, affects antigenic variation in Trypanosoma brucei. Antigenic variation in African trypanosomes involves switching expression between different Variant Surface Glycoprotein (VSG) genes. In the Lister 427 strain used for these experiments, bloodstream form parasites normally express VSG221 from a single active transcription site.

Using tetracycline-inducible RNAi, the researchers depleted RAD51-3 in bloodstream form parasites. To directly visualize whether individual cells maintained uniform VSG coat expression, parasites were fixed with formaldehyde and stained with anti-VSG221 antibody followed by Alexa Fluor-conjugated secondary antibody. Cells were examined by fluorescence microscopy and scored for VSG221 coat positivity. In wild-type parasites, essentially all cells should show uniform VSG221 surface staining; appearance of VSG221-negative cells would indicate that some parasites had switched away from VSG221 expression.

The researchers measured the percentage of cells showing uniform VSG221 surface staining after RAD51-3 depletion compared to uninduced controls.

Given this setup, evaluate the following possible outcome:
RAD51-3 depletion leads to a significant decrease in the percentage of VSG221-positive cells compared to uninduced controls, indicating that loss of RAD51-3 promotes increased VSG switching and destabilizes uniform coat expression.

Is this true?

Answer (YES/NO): NO